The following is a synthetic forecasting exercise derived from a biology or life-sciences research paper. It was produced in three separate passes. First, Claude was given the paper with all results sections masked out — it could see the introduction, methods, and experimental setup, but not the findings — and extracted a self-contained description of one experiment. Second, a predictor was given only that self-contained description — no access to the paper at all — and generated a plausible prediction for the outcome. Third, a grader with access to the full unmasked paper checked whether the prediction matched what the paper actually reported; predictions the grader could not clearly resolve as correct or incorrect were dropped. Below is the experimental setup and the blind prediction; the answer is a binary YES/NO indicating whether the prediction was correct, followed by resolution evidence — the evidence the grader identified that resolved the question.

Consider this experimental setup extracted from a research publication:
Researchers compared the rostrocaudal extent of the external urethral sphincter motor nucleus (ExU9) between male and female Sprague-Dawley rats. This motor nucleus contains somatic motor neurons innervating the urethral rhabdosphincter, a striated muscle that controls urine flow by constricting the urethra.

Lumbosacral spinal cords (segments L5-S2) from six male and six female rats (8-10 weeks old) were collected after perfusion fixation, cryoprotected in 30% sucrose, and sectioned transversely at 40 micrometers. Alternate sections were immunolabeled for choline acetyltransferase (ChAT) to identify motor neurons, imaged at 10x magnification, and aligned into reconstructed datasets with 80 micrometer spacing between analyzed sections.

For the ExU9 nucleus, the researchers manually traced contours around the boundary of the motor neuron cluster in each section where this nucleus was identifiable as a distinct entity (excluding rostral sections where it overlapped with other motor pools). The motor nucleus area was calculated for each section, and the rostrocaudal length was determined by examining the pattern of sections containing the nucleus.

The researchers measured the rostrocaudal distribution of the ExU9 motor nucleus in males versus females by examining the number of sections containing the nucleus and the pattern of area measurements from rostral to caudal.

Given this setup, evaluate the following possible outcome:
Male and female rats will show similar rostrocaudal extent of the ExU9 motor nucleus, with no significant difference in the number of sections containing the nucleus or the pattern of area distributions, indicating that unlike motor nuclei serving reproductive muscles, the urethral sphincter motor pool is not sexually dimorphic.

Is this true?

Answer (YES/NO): NO